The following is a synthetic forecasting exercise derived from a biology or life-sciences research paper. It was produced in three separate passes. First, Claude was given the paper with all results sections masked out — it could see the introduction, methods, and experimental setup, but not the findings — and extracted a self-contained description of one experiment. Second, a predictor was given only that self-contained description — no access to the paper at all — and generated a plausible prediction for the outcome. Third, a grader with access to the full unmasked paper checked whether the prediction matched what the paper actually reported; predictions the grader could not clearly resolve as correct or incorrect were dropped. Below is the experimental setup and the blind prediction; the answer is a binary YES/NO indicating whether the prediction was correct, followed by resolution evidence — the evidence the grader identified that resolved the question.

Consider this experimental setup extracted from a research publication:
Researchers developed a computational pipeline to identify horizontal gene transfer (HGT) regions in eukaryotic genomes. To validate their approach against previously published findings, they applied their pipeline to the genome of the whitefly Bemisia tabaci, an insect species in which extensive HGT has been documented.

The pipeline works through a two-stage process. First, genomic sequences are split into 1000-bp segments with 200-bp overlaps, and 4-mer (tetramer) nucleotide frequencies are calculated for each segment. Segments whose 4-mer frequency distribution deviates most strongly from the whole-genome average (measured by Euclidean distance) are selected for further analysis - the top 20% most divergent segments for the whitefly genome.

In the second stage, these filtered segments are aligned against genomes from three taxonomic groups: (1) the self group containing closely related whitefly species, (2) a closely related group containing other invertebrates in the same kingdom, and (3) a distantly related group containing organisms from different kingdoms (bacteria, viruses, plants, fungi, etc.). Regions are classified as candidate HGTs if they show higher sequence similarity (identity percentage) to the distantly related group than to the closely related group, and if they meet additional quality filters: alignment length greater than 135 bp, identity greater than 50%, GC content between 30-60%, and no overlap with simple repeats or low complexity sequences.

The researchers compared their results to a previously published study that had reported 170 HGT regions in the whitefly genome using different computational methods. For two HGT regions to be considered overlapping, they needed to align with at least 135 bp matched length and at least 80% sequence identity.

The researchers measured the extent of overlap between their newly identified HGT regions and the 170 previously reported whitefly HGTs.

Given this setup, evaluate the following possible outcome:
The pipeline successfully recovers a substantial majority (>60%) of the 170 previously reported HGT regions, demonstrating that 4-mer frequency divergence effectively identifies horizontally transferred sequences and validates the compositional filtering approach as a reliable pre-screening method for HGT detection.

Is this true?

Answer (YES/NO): NO